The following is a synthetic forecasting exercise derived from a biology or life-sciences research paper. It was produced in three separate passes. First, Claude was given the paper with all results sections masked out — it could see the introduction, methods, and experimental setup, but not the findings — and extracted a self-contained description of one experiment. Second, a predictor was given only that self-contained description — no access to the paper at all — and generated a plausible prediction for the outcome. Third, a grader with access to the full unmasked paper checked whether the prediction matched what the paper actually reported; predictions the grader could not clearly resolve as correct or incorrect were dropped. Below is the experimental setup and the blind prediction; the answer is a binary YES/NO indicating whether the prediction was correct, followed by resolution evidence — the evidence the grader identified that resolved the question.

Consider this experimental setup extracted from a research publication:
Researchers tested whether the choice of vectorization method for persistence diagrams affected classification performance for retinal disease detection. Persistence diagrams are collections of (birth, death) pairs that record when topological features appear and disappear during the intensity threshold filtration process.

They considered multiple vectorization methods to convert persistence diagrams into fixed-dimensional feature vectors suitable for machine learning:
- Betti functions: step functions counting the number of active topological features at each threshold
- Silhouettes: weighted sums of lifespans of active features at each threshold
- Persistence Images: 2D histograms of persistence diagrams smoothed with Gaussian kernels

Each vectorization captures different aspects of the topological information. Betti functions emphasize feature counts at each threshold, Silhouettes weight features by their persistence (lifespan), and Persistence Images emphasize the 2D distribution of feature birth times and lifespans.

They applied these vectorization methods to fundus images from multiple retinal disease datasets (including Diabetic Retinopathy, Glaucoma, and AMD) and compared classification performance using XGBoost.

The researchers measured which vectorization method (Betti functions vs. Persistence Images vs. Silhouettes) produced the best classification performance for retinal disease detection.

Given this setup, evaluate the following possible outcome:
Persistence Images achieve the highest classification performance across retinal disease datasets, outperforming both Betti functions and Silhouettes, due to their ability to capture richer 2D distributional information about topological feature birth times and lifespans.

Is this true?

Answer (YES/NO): NO